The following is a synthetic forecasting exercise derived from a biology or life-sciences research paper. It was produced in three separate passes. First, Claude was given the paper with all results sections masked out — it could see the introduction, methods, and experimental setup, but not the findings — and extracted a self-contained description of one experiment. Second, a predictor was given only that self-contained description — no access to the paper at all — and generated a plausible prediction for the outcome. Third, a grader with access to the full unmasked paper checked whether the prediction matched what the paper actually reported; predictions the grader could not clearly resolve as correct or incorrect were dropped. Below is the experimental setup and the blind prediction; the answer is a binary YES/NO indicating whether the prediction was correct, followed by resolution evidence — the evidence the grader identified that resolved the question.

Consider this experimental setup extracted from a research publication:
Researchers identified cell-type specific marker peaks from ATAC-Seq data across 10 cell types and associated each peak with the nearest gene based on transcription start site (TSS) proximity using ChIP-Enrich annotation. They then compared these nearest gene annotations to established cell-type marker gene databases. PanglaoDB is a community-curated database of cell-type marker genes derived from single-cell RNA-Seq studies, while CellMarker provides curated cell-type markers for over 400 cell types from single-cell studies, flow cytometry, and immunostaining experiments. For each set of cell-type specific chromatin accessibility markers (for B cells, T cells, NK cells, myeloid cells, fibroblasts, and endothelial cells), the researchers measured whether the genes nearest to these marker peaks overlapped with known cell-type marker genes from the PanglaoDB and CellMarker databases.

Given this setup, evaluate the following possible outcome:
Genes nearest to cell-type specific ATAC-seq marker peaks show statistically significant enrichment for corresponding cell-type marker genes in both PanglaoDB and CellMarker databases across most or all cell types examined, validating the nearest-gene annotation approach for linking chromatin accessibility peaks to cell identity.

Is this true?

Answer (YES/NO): NO